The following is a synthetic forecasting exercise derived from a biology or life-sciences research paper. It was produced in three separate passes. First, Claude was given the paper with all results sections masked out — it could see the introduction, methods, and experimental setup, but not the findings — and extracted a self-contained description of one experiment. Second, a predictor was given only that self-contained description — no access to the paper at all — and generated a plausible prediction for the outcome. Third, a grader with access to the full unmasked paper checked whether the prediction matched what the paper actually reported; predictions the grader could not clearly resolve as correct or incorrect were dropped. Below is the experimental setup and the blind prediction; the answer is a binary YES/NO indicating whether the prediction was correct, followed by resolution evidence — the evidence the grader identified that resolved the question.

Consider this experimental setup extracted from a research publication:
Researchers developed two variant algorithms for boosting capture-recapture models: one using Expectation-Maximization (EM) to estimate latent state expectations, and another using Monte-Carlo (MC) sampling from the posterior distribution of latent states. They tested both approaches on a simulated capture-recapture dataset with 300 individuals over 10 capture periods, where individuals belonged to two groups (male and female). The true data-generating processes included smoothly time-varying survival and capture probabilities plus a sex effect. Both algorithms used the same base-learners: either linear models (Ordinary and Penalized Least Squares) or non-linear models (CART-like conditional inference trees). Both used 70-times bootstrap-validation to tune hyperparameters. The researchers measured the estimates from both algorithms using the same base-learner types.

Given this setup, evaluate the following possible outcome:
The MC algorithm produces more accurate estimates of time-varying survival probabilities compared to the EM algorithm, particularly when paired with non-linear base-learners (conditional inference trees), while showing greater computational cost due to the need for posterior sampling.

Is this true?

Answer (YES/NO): NO